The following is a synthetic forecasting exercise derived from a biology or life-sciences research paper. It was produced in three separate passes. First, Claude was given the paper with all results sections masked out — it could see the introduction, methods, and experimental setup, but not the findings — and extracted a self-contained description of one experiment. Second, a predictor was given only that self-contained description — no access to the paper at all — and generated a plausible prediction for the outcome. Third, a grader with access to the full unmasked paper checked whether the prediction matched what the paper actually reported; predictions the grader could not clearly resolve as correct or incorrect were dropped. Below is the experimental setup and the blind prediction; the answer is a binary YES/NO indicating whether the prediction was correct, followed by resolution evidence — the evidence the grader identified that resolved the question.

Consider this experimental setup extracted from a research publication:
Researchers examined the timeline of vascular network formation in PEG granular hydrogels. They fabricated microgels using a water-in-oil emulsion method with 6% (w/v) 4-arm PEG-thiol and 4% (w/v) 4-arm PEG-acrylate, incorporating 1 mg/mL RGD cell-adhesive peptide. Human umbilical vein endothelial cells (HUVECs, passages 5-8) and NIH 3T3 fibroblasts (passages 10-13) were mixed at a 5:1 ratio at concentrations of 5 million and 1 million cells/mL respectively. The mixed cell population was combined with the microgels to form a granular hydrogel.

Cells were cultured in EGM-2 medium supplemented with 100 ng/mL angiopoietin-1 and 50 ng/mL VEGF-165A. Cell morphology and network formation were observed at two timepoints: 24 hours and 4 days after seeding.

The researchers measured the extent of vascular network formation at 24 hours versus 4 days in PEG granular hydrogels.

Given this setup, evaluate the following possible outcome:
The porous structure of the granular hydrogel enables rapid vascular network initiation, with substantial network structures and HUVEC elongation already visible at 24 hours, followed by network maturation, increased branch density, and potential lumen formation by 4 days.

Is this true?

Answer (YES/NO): NO